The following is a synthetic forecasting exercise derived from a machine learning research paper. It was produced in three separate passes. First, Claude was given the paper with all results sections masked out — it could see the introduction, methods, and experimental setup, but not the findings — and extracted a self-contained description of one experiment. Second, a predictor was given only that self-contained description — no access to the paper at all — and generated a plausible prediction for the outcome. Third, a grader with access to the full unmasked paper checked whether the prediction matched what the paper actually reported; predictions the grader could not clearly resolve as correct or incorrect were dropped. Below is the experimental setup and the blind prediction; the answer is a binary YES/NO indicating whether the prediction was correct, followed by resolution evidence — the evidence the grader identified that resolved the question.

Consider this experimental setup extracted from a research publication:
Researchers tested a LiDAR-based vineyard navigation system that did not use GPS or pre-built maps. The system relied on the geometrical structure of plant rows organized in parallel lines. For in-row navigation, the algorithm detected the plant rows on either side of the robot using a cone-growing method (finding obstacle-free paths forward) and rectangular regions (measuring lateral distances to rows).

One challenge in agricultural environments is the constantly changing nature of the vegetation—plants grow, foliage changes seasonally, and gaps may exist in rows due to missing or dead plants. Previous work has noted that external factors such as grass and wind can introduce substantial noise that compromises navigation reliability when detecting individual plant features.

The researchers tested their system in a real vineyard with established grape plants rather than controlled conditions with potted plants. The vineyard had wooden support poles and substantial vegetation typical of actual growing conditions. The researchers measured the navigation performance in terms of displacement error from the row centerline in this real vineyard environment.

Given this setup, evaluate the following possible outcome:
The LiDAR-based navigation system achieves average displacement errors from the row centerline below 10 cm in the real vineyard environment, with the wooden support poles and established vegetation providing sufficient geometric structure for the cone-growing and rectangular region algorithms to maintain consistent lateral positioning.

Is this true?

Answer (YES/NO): NO